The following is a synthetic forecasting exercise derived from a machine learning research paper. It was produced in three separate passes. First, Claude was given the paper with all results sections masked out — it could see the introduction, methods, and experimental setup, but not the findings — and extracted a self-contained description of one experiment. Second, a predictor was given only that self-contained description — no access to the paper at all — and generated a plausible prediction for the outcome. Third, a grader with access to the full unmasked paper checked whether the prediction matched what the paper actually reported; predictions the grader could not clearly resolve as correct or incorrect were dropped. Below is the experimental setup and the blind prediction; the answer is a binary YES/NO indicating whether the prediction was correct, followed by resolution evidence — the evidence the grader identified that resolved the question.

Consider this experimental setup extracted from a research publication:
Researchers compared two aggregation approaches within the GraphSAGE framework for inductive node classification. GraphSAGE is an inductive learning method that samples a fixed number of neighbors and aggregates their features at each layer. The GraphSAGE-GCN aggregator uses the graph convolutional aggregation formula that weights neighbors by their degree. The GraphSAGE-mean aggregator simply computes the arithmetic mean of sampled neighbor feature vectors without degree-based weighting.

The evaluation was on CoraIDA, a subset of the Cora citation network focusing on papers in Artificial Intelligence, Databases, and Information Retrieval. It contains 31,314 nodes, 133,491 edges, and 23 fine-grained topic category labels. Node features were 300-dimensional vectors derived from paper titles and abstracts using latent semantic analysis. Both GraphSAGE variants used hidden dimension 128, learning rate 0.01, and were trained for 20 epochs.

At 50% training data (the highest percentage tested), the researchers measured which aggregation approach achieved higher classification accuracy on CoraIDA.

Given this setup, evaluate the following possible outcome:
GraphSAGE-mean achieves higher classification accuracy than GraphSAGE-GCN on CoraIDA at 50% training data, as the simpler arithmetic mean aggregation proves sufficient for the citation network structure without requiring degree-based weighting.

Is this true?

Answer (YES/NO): YES